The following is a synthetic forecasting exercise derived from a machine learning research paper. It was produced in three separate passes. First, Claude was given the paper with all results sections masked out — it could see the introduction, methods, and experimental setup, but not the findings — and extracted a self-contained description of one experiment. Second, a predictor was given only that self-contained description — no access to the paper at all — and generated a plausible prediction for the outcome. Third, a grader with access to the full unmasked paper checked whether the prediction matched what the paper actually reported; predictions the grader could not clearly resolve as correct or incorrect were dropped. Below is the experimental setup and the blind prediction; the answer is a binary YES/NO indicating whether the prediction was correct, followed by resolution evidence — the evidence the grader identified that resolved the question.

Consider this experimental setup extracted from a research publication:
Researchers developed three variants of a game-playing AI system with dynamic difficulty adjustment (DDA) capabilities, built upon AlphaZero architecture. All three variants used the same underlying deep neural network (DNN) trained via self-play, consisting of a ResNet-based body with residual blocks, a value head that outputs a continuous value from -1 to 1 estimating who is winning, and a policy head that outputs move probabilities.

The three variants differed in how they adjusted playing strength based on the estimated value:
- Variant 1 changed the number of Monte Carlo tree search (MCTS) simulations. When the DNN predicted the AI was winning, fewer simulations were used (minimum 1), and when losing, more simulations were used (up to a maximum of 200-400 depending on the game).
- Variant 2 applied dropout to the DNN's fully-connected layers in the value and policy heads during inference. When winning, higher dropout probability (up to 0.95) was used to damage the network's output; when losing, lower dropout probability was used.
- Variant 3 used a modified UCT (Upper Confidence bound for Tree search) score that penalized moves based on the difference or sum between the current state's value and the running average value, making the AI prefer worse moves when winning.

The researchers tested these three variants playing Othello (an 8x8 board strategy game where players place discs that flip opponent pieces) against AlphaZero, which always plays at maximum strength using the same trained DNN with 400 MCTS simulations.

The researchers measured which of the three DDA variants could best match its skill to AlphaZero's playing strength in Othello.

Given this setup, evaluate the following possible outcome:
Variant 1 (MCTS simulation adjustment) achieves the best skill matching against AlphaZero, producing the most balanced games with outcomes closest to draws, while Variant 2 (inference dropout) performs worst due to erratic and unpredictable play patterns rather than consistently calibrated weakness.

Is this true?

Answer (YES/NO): NO